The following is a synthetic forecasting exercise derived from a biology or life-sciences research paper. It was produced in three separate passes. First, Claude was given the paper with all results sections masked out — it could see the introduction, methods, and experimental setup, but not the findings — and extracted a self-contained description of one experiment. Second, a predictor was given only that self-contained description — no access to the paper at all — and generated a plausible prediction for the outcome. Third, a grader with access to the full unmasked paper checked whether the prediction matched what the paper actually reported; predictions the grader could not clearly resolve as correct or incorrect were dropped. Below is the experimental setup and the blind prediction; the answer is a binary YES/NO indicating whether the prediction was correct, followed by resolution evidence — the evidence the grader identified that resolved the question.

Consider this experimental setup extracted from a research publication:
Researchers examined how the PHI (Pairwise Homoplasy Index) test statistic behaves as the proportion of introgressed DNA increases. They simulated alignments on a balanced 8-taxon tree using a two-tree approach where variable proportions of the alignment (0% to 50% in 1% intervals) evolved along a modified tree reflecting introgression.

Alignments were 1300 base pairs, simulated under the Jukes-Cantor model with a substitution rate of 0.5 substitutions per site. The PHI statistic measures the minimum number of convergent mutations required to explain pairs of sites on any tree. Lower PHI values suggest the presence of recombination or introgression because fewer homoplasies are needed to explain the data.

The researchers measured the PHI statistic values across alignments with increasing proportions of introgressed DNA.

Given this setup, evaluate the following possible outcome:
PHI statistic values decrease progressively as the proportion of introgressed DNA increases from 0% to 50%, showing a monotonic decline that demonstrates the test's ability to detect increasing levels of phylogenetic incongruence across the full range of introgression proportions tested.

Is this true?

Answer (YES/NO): NO